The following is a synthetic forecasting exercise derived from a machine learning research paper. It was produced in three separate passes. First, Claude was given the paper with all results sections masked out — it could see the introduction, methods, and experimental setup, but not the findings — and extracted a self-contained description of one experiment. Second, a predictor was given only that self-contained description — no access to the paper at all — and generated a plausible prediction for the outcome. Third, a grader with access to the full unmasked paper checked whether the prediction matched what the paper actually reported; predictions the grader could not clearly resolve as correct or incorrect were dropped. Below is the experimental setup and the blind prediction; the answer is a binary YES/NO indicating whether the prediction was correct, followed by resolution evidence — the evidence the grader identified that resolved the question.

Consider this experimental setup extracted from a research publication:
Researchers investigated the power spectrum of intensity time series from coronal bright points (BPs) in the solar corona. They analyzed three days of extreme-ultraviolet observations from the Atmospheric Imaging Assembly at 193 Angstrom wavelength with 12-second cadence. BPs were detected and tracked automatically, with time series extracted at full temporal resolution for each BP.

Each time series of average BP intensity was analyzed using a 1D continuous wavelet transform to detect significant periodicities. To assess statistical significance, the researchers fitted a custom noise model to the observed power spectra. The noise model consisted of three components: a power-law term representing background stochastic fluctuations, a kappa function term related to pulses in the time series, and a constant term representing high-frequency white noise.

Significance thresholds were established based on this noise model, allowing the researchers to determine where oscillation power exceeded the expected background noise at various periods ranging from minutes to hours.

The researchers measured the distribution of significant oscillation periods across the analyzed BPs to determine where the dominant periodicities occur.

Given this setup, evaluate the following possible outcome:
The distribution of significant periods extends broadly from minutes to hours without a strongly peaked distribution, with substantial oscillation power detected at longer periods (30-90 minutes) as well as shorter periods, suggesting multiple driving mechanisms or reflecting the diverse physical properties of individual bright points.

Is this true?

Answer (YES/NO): NO